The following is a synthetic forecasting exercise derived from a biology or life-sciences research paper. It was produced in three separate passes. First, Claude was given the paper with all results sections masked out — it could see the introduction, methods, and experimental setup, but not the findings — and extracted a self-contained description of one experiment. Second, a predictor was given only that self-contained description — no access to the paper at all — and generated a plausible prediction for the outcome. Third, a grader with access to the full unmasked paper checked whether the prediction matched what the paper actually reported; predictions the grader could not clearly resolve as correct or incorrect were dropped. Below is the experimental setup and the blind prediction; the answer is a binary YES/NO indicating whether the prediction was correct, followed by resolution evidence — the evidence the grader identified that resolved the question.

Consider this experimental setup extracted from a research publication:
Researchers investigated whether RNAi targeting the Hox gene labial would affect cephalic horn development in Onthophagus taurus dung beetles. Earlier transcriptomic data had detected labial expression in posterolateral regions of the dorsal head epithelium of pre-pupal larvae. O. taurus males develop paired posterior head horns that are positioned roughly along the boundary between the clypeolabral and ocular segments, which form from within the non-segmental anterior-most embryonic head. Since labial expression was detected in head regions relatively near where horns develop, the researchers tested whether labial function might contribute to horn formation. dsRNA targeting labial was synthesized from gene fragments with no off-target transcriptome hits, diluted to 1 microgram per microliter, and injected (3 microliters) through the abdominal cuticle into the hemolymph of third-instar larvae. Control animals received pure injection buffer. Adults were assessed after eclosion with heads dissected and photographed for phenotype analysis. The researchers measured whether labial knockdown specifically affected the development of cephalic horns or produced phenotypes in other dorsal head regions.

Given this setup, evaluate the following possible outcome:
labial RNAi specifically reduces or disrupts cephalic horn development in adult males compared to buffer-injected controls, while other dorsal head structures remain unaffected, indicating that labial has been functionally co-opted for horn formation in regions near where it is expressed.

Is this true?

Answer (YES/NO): NO